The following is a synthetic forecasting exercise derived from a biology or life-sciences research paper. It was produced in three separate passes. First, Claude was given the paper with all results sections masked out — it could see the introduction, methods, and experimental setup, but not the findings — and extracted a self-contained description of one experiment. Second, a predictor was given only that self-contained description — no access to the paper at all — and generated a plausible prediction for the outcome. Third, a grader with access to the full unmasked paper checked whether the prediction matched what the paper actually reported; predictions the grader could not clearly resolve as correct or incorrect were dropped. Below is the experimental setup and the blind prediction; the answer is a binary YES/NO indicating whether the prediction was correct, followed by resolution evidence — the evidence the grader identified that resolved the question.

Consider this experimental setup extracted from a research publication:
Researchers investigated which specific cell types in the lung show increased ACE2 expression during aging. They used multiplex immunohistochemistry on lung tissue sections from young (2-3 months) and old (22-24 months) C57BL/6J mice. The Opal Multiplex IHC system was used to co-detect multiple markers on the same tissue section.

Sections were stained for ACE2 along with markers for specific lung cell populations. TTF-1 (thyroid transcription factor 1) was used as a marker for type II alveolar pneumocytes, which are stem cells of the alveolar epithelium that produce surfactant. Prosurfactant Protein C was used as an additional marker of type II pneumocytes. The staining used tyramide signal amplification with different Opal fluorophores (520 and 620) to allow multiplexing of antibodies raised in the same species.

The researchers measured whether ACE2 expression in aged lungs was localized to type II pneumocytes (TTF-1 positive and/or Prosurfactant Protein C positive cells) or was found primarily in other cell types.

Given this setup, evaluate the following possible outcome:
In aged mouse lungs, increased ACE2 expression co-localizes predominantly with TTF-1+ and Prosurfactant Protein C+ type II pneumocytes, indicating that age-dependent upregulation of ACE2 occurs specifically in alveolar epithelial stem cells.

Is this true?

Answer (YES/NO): YES